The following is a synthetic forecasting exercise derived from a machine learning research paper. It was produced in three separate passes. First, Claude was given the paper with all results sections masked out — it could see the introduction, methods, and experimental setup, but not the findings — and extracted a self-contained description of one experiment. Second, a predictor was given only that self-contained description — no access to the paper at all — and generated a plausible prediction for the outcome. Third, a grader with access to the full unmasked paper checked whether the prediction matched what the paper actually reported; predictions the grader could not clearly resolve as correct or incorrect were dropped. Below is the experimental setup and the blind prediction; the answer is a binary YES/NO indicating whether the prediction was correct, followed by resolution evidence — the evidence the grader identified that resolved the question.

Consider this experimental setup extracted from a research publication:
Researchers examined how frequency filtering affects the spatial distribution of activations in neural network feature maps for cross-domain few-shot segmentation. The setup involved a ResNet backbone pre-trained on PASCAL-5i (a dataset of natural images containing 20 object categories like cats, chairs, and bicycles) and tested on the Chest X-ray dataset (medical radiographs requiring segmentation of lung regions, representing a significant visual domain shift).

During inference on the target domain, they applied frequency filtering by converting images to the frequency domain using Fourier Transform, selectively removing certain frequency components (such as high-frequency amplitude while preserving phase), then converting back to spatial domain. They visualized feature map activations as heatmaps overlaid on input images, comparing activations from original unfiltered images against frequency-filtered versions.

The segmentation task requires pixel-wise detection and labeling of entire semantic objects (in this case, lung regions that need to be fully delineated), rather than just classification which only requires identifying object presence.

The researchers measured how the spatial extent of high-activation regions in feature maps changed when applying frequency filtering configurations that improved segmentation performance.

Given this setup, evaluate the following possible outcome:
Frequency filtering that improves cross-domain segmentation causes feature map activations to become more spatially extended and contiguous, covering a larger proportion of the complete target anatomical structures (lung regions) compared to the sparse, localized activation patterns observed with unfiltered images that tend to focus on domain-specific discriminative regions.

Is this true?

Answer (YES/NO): YES